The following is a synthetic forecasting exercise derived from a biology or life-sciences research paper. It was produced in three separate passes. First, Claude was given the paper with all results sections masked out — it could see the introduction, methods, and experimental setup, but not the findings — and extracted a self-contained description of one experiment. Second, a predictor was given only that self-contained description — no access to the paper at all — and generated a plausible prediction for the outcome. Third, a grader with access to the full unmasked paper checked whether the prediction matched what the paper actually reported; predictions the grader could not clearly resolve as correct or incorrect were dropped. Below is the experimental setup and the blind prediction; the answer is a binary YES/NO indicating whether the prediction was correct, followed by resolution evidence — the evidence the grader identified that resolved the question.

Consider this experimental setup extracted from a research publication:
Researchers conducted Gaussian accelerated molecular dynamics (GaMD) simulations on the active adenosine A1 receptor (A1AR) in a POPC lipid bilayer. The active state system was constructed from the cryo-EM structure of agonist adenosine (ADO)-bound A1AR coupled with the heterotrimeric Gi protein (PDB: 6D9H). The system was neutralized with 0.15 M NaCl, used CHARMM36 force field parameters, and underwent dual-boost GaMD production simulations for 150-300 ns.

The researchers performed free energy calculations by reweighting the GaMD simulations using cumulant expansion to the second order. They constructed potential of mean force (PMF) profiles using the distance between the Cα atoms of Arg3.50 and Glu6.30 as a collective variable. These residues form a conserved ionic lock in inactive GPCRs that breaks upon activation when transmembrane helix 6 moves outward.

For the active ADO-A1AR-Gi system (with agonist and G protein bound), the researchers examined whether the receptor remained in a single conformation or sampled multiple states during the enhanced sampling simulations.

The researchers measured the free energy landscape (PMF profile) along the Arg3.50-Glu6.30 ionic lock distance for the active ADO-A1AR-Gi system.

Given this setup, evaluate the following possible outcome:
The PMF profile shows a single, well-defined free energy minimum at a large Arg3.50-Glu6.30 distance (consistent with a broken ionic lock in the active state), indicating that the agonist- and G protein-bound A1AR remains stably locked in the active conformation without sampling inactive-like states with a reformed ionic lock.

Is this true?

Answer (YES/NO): YES